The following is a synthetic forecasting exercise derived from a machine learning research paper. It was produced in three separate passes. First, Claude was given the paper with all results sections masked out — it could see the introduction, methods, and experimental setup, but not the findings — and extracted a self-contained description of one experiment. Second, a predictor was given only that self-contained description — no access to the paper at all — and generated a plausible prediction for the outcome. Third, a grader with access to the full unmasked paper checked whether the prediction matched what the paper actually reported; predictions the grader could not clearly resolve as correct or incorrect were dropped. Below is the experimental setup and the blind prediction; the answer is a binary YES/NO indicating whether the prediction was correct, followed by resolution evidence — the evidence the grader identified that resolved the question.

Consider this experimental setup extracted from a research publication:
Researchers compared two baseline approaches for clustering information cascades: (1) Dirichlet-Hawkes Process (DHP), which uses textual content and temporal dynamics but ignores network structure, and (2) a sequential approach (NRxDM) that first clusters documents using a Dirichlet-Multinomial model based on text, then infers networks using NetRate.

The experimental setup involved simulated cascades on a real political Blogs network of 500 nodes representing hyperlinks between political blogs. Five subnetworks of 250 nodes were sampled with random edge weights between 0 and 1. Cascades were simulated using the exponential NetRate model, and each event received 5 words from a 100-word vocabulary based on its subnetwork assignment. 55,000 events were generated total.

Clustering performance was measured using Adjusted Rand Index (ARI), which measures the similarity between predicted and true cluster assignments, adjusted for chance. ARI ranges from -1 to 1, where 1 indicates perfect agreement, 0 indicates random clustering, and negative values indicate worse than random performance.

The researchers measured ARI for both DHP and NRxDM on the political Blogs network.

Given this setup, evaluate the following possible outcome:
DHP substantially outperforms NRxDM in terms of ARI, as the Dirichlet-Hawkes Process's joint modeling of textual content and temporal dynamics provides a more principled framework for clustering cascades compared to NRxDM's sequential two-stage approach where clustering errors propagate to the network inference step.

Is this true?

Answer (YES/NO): NO